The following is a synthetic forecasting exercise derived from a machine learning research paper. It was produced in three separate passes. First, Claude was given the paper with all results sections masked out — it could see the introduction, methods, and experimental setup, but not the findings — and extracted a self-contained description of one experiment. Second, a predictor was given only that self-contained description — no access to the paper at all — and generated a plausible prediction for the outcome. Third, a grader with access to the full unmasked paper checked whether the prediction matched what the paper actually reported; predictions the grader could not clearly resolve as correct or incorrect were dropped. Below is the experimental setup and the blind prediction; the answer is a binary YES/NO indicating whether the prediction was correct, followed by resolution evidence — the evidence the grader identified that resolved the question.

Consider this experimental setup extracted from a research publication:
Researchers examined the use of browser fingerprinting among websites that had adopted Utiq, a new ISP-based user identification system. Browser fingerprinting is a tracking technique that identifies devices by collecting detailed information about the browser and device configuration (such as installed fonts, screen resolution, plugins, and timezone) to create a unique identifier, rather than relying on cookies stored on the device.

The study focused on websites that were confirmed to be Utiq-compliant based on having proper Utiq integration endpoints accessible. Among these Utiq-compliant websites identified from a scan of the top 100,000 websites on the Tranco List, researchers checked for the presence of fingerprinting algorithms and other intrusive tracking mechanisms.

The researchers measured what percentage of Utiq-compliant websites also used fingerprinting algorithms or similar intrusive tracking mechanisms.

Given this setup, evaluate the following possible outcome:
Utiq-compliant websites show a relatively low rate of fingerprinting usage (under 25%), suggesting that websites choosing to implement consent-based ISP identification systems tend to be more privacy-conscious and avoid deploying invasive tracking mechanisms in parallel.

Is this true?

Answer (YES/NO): NO